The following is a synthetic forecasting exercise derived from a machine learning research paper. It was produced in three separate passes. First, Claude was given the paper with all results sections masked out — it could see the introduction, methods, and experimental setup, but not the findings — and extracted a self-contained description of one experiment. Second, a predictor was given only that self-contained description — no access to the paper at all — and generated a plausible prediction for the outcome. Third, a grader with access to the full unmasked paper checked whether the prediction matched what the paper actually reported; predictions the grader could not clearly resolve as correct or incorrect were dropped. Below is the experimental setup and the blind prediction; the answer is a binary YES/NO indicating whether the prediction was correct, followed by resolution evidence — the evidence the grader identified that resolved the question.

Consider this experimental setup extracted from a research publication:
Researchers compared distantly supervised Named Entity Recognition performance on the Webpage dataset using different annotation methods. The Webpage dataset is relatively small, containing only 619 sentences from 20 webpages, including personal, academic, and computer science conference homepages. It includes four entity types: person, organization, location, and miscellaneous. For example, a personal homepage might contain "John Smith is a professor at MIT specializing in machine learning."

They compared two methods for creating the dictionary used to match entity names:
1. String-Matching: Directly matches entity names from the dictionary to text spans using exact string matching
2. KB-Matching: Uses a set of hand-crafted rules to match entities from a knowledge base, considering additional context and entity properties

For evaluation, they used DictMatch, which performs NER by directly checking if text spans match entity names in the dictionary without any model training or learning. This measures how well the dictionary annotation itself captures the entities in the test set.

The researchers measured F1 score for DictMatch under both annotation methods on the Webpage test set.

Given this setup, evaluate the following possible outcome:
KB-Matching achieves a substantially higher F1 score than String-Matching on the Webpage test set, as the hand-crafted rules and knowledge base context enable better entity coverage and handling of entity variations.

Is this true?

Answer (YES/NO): YES